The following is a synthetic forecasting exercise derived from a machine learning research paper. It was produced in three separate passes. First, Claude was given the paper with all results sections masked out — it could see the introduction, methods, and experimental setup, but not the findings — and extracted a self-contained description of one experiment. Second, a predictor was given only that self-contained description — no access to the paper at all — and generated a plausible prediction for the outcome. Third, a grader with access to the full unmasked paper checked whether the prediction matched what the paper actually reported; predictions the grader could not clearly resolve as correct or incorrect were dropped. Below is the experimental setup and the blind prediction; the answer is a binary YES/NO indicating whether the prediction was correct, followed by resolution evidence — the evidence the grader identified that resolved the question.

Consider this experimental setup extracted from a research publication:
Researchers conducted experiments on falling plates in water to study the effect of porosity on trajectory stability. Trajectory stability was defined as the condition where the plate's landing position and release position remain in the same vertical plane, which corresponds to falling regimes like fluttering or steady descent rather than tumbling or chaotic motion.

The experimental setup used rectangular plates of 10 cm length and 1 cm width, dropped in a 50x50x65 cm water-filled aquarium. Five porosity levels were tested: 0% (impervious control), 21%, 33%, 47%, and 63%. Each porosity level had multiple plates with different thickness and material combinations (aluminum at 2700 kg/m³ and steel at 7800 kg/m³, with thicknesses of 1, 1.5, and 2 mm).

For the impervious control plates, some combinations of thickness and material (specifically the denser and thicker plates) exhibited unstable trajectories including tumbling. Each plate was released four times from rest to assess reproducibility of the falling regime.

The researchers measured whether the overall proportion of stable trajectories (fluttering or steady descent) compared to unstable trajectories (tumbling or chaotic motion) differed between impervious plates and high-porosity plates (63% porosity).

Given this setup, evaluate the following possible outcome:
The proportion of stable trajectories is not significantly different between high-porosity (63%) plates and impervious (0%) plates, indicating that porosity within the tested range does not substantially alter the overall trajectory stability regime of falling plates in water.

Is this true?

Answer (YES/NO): NO